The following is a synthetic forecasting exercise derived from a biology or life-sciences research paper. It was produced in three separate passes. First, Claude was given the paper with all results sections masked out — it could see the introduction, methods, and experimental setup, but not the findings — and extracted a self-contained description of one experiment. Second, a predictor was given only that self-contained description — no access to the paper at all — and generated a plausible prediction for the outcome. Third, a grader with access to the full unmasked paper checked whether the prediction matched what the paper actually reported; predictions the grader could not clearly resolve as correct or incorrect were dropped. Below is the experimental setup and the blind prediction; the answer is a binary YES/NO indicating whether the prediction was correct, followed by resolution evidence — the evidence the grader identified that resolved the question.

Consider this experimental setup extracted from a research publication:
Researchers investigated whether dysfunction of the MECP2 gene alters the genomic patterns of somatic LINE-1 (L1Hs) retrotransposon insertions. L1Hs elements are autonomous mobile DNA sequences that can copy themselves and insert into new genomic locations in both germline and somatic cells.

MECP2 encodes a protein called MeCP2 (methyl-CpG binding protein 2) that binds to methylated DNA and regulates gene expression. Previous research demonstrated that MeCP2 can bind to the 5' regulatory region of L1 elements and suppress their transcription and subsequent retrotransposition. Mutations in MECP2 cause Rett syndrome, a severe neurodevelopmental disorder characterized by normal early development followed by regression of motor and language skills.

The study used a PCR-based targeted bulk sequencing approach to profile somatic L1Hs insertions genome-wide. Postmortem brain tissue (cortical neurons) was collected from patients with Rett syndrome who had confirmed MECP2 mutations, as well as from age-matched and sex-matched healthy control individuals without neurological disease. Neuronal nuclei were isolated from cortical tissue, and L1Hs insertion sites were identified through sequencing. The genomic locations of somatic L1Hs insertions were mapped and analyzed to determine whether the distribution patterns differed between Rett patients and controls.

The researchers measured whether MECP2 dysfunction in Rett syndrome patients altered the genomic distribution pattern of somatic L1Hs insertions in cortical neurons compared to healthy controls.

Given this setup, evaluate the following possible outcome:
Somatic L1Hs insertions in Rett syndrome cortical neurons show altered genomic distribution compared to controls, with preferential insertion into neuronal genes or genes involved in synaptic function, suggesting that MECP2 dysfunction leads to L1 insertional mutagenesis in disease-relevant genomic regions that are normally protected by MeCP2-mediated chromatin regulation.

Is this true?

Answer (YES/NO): NO